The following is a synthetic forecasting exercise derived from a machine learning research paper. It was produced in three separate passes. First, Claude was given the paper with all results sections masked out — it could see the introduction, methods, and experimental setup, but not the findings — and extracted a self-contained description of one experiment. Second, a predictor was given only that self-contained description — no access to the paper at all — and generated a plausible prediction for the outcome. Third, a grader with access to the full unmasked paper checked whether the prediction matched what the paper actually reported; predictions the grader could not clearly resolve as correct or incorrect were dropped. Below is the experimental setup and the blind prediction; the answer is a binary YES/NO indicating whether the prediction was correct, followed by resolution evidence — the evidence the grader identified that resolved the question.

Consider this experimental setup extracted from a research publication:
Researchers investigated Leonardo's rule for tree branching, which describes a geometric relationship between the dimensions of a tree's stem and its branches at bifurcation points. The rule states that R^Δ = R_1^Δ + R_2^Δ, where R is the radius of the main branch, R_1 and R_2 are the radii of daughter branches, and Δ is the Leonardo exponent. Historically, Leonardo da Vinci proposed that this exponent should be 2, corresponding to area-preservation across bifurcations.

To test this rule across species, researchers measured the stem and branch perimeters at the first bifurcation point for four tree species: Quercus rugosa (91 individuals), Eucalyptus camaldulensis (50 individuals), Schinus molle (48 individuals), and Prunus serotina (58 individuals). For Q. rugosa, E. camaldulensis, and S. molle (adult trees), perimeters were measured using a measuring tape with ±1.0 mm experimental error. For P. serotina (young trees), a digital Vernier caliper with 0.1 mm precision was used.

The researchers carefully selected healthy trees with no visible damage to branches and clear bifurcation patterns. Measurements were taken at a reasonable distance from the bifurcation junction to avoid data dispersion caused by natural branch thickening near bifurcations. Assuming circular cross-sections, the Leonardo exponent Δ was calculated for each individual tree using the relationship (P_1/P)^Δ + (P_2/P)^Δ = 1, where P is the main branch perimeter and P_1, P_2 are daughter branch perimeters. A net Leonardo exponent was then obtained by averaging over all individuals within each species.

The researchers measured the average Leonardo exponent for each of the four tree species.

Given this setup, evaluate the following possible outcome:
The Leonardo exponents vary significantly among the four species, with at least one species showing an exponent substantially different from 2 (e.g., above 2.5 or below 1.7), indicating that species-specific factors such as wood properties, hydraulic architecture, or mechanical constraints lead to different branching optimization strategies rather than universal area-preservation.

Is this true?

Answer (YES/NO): NO